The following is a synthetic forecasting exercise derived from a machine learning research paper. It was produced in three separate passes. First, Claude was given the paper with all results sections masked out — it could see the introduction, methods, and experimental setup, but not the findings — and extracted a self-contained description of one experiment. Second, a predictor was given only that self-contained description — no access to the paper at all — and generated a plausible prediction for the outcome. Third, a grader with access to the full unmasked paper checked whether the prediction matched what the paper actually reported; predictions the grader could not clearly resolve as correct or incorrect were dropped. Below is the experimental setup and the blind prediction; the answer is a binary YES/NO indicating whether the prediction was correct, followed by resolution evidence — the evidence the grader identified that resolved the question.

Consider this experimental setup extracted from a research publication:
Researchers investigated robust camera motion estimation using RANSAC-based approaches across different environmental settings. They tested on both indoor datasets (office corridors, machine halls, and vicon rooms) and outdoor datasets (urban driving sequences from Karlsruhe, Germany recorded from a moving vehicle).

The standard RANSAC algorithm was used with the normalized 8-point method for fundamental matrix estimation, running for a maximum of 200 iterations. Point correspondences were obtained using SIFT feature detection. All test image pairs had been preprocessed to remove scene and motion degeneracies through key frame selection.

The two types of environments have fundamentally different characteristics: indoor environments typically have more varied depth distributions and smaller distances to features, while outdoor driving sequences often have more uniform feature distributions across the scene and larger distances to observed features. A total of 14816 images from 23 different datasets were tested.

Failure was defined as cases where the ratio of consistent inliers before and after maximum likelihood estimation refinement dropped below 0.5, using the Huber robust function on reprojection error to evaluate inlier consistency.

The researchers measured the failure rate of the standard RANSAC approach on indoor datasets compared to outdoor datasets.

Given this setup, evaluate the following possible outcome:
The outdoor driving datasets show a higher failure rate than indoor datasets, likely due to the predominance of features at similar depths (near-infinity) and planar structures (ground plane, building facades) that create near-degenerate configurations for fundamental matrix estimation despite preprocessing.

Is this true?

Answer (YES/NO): NO